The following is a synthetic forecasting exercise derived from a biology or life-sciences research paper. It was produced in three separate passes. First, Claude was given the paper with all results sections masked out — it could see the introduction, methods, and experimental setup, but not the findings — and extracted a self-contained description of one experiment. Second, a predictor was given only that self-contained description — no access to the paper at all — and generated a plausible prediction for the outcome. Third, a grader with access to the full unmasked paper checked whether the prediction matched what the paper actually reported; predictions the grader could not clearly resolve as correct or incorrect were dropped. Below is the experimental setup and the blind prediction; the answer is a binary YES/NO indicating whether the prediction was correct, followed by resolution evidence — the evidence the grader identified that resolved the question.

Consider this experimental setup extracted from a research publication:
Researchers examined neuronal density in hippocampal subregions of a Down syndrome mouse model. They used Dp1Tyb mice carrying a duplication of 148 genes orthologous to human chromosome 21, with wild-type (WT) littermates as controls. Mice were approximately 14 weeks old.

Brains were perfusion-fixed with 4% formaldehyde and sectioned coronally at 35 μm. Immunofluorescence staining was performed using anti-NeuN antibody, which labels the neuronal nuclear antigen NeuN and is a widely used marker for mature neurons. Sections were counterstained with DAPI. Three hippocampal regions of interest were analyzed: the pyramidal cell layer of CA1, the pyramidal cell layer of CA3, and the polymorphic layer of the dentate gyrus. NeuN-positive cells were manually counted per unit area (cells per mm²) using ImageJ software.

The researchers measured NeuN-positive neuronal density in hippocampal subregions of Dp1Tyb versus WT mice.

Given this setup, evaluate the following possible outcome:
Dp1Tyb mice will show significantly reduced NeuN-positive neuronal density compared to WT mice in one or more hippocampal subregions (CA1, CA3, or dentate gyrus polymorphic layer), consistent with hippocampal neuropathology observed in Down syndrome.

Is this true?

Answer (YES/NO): YES